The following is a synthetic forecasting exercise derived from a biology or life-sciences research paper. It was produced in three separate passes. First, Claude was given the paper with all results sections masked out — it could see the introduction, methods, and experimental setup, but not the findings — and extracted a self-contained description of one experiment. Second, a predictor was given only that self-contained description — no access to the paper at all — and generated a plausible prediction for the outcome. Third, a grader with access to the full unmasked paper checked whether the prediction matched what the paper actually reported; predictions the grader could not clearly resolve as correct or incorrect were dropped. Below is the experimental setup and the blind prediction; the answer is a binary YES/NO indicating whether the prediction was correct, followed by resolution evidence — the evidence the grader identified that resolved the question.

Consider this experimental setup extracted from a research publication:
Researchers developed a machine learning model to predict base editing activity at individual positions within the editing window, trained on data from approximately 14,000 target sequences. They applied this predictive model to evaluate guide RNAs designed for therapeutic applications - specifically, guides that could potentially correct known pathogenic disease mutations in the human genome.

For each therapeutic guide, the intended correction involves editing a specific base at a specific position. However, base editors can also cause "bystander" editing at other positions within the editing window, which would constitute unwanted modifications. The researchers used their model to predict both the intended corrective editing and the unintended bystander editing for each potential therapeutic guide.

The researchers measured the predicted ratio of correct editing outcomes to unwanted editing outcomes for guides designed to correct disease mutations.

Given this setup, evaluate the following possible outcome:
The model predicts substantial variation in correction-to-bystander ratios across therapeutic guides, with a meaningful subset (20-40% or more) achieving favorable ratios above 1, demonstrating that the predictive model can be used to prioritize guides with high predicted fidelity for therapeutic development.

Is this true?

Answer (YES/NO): YES